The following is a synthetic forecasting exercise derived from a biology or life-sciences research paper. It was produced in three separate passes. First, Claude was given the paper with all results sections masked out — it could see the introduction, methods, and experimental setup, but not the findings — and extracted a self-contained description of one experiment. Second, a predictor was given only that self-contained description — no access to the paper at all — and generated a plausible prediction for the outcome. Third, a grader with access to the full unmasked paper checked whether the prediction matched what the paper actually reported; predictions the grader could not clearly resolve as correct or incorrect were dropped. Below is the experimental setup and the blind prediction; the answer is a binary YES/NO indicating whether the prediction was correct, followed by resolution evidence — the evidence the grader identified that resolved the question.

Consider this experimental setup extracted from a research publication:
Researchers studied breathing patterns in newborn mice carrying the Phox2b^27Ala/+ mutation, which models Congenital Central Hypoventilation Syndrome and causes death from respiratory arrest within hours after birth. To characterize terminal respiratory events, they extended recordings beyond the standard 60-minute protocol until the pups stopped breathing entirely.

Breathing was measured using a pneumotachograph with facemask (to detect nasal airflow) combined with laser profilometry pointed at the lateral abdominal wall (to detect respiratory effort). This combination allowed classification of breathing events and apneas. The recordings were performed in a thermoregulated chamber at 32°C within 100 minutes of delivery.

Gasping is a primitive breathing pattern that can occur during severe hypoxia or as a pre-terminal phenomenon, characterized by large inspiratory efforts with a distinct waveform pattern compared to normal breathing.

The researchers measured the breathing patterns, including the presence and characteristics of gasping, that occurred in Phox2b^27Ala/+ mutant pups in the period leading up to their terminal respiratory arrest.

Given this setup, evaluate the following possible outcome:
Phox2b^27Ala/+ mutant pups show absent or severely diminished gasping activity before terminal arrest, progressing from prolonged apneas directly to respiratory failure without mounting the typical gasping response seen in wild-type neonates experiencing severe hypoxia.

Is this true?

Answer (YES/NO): NO